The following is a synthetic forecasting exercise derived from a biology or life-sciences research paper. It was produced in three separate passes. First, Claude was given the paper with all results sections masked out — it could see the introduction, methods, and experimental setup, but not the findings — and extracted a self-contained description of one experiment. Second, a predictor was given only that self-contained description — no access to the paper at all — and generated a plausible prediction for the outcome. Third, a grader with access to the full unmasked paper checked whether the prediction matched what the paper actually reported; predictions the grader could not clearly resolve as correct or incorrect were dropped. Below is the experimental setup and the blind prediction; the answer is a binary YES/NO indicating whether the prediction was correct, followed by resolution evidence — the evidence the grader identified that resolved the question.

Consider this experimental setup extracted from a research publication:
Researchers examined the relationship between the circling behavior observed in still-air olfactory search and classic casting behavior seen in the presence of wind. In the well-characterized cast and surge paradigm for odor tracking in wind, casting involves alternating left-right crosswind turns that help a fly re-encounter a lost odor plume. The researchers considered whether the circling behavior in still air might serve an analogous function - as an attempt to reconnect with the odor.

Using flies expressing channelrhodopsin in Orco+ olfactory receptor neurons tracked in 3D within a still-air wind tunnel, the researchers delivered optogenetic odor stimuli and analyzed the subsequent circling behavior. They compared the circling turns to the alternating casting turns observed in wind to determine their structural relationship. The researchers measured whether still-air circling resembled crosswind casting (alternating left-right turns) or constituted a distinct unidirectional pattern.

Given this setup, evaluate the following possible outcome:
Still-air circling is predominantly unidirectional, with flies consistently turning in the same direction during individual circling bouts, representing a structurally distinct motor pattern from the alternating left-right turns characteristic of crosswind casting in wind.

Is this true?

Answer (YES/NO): YES